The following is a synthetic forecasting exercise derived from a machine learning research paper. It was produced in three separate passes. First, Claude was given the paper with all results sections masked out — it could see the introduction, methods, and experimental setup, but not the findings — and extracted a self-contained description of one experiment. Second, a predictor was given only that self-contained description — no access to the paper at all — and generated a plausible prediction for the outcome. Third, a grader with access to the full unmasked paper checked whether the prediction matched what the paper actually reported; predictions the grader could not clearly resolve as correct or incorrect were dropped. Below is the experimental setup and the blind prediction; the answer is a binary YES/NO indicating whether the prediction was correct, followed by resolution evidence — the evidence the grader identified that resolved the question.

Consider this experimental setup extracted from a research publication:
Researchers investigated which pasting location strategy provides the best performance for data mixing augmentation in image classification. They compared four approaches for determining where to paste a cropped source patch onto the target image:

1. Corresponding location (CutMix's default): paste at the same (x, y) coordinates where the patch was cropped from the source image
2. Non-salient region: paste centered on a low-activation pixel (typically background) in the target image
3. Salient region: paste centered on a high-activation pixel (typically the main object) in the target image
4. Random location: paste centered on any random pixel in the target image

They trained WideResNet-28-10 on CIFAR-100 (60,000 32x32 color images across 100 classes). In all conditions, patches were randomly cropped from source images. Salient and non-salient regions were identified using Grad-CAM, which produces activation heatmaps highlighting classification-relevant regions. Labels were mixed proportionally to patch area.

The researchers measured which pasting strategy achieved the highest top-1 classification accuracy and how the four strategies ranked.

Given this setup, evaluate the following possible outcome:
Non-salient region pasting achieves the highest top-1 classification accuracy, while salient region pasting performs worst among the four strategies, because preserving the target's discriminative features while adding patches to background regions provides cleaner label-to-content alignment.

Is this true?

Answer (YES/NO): NO